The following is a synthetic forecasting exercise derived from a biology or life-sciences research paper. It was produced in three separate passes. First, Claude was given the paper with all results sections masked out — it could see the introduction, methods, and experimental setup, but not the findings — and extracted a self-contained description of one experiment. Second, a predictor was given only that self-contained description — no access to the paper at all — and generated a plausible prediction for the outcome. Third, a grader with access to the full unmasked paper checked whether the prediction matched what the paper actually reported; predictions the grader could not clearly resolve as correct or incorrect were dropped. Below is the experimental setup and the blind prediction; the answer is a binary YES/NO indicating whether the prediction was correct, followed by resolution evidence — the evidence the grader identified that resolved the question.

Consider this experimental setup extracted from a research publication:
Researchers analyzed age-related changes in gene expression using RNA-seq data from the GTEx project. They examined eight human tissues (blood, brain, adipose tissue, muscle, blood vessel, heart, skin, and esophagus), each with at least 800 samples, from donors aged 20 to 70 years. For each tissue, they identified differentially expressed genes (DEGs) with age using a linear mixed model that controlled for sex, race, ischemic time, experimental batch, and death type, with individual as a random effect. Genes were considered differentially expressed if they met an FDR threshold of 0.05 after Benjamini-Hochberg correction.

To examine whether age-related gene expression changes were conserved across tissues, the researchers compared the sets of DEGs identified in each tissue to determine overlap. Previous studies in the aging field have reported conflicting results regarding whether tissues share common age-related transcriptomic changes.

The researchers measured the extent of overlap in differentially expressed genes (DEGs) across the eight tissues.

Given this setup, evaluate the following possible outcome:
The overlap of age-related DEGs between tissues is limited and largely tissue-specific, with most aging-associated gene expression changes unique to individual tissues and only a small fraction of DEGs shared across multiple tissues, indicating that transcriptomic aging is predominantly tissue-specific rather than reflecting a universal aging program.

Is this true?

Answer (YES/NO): NO